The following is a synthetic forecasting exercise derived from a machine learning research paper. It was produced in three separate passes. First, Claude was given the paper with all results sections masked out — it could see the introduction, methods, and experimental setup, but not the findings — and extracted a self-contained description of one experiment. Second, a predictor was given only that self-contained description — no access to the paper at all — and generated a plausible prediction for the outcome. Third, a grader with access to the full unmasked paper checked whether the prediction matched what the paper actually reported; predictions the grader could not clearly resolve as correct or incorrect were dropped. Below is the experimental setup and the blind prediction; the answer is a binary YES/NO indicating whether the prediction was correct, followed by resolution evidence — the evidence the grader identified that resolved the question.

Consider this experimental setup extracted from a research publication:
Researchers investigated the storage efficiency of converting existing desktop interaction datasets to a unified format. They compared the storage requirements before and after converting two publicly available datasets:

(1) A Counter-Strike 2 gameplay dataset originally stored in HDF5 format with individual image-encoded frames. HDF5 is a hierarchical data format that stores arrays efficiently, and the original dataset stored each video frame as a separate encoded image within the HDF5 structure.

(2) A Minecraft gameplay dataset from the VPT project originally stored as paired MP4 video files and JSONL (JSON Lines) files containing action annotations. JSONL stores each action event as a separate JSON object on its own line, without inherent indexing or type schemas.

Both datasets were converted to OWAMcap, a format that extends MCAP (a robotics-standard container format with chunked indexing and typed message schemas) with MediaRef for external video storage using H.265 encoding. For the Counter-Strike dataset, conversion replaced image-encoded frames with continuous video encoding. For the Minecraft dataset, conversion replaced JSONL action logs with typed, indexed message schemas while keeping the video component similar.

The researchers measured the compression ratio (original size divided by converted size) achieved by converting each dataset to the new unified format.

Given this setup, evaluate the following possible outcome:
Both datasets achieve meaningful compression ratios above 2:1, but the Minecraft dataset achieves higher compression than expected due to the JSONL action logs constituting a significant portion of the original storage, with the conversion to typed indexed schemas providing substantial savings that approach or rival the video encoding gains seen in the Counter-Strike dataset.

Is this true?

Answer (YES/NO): NO